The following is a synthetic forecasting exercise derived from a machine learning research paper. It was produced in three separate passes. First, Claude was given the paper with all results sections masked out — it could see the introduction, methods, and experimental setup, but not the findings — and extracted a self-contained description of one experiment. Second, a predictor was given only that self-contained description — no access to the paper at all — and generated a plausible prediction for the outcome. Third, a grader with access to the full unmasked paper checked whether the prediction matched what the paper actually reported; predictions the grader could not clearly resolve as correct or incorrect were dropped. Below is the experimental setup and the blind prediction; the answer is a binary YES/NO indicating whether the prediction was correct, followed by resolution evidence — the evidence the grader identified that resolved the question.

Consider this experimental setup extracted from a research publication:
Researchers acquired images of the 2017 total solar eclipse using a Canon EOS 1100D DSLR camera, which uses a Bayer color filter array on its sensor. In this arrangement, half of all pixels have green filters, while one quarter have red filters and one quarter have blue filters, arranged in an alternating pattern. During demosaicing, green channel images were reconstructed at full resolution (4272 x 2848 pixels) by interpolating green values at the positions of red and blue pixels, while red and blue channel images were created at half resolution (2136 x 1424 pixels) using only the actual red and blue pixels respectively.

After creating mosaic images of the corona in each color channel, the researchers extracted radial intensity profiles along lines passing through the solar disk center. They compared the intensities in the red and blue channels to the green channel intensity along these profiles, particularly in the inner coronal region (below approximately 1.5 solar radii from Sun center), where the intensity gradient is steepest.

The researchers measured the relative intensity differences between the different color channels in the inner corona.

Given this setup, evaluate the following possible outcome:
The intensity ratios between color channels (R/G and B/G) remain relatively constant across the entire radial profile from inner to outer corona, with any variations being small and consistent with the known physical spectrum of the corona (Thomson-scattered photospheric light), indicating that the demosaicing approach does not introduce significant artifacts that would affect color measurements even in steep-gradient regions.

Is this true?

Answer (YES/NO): NO